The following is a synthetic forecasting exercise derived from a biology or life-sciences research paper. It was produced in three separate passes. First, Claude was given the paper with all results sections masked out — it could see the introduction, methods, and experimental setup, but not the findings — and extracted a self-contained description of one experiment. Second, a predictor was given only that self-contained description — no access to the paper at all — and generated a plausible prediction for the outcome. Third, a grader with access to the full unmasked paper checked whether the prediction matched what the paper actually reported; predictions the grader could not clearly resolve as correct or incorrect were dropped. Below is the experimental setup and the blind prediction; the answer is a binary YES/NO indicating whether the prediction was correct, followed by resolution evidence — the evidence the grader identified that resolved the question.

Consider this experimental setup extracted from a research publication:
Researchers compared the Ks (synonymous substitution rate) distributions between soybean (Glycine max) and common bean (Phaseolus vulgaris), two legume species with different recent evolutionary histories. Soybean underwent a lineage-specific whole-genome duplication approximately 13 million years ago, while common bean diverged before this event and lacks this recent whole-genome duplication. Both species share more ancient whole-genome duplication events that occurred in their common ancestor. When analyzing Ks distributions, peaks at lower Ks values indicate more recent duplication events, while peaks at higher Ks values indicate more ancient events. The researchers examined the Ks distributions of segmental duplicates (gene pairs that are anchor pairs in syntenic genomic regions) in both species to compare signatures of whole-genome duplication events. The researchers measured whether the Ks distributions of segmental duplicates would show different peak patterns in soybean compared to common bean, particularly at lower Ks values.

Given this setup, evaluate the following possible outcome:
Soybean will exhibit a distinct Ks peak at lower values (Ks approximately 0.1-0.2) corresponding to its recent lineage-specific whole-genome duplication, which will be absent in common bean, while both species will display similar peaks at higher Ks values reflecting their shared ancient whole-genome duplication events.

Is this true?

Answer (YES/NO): YES